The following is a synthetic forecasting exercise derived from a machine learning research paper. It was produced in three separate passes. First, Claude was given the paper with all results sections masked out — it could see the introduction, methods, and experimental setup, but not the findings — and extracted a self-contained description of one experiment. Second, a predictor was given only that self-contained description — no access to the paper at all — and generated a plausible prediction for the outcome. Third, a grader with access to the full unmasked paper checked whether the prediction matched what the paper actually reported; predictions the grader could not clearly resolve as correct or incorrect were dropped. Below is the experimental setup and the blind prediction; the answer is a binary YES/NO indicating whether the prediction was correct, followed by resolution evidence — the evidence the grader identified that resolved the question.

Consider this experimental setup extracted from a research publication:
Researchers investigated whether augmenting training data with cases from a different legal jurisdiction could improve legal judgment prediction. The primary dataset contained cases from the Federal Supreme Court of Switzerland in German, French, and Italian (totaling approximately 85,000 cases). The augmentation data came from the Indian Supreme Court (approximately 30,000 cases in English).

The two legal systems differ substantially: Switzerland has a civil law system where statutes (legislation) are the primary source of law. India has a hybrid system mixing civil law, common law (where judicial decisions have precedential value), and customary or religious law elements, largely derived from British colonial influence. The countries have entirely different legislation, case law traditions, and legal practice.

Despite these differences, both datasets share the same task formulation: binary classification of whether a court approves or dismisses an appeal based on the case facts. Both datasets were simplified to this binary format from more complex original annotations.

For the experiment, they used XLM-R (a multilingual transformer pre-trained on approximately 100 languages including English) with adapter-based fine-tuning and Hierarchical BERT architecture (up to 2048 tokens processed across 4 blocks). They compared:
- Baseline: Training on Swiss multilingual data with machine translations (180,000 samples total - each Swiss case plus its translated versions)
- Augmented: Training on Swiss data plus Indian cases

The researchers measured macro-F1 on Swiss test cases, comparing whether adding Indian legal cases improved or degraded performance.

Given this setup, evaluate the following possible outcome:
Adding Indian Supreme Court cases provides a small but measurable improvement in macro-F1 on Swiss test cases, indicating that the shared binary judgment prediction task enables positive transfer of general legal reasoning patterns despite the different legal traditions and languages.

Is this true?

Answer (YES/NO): YES